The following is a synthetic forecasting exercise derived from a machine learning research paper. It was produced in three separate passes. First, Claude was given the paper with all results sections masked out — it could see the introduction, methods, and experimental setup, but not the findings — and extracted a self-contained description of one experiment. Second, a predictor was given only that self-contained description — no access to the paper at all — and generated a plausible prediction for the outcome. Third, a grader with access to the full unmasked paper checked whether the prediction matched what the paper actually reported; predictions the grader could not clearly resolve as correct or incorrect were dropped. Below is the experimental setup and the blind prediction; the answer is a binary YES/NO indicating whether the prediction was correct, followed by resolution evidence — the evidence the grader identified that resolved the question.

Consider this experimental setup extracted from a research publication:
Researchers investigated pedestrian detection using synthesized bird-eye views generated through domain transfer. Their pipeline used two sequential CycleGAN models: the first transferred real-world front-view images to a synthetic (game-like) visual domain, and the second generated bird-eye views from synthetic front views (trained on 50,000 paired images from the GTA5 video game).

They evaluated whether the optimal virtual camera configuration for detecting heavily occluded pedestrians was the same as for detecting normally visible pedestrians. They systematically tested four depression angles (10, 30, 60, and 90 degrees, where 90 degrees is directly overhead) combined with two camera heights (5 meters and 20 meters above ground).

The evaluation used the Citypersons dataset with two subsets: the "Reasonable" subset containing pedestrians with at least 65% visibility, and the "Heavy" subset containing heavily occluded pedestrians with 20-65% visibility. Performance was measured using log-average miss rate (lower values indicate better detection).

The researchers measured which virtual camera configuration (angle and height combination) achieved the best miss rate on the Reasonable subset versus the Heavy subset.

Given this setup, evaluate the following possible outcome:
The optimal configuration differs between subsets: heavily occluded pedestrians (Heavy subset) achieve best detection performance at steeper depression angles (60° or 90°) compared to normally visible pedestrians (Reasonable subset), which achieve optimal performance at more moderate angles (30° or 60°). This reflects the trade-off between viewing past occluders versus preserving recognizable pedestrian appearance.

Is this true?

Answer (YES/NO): NO